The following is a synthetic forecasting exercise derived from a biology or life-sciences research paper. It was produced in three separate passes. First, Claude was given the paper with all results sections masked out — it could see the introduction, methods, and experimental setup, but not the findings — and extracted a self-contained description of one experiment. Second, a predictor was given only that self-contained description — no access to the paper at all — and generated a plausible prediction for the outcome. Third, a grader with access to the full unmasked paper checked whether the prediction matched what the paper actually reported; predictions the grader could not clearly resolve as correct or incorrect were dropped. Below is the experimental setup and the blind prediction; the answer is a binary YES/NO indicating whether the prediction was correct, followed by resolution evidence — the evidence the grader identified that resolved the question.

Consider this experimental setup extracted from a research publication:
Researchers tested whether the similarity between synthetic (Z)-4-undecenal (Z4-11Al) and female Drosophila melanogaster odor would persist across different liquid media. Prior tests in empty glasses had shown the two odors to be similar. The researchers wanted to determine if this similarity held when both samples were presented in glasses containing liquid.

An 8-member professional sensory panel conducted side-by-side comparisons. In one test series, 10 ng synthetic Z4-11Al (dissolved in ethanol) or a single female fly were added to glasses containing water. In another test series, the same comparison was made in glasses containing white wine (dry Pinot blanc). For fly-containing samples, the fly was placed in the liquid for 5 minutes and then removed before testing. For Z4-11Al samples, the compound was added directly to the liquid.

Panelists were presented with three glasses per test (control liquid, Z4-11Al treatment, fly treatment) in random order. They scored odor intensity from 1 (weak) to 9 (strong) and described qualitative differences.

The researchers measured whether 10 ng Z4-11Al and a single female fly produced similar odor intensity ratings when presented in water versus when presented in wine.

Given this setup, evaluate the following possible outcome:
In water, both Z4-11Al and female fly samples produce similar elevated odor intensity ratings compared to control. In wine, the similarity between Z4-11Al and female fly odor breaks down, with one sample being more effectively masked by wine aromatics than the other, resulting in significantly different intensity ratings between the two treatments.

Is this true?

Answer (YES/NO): NO